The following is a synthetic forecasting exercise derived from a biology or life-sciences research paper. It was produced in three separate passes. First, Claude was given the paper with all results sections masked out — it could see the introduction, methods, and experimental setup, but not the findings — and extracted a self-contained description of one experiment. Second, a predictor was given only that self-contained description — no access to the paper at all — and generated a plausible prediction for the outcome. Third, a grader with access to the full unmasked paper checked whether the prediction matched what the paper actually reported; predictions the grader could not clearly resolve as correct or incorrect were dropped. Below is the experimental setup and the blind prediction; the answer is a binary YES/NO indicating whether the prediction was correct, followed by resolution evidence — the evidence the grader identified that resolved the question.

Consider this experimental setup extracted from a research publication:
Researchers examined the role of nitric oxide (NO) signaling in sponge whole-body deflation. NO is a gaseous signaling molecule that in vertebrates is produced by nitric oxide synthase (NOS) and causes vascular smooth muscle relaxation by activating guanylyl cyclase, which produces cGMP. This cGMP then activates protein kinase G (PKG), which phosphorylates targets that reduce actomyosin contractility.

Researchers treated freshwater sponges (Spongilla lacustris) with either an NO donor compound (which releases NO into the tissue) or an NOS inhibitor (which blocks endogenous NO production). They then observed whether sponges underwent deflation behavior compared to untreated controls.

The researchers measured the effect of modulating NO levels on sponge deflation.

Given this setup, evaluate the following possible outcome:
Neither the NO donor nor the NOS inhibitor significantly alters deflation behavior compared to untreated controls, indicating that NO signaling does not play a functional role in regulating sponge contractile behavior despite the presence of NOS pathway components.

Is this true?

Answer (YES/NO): NO